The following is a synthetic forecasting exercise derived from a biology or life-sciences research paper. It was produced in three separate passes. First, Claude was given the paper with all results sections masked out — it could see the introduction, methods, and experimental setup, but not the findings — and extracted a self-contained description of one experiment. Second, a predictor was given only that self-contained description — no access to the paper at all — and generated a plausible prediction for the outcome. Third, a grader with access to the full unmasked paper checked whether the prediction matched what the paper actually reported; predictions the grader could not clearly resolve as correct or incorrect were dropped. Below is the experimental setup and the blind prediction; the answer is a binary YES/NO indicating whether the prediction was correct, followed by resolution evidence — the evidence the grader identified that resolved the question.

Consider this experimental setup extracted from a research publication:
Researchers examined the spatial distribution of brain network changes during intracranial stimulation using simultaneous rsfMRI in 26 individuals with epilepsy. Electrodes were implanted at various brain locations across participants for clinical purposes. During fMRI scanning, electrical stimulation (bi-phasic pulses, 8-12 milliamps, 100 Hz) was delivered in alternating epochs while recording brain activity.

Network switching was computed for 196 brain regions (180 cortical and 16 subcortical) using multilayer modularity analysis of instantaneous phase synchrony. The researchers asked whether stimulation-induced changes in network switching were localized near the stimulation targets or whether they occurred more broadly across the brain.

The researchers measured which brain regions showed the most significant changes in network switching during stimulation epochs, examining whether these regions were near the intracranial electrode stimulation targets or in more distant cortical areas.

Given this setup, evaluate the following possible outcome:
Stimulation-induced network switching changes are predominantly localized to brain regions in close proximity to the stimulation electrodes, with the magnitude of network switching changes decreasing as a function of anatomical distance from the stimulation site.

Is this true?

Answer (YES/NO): NO